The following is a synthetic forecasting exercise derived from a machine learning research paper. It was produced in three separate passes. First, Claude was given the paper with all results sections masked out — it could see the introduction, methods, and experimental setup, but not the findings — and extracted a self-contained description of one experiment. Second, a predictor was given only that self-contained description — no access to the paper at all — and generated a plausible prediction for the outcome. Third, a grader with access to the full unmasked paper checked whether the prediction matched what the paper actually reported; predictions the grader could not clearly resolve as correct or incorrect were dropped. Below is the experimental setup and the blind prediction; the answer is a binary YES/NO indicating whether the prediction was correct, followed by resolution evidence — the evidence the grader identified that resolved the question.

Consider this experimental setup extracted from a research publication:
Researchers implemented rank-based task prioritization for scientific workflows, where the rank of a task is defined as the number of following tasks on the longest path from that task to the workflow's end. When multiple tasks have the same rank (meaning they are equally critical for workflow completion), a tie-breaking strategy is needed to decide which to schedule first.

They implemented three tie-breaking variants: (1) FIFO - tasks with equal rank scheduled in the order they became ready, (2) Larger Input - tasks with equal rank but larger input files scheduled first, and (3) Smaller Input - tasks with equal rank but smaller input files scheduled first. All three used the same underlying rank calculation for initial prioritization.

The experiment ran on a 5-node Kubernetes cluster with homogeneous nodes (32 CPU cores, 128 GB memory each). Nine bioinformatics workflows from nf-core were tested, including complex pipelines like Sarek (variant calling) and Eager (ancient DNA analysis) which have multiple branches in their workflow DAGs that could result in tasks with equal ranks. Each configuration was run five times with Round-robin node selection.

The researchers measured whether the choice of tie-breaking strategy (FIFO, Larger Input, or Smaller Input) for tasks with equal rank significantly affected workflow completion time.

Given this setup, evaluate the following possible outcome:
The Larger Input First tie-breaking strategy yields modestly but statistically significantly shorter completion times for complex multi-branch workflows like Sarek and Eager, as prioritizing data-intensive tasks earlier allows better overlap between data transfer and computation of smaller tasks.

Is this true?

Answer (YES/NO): NO